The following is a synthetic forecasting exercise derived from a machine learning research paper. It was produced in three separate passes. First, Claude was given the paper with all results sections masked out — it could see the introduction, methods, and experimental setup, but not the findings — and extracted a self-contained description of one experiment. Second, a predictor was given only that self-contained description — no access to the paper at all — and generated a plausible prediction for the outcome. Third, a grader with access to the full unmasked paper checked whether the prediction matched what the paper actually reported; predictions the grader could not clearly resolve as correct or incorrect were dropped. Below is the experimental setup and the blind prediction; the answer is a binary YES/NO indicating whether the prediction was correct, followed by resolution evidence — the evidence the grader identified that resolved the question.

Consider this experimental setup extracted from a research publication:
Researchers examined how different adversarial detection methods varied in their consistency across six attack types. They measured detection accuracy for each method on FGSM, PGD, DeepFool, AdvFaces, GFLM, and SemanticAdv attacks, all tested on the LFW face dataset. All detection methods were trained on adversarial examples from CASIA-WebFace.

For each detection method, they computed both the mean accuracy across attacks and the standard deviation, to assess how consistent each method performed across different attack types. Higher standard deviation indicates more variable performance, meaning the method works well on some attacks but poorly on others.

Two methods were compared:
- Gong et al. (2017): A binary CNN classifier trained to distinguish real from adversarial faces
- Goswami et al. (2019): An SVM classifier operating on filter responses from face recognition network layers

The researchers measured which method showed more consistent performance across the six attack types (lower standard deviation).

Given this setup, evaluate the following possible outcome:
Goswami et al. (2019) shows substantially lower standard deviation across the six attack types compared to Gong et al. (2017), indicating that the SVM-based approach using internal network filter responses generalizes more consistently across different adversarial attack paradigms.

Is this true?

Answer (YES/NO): NO